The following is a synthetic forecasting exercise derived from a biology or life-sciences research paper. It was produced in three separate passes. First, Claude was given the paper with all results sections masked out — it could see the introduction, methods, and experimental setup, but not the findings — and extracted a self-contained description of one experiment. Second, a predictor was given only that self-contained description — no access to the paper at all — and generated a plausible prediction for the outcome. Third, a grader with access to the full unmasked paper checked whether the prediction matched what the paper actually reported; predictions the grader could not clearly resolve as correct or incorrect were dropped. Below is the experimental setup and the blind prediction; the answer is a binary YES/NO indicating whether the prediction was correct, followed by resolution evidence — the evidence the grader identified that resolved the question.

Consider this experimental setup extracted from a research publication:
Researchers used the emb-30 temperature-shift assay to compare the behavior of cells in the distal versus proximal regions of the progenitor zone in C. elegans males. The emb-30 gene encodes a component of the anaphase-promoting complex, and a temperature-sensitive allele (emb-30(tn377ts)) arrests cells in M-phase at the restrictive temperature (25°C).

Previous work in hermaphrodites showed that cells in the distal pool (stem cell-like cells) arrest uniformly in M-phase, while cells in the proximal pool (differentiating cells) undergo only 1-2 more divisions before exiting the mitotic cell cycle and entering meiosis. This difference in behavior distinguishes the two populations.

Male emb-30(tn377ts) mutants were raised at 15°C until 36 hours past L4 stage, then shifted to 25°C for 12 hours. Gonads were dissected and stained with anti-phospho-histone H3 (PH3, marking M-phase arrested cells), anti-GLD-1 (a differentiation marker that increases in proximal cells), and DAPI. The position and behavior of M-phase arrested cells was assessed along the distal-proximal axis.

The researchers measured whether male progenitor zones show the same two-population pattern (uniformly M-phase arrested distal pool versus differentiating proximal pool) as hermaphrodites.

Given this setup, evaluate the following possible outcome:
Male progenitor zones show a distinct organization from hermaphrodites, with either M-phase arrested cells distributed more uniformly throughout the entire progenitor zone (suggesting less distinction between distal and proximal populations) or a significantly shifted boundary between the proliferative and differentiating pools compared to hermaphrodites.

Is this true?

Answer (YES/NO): NO